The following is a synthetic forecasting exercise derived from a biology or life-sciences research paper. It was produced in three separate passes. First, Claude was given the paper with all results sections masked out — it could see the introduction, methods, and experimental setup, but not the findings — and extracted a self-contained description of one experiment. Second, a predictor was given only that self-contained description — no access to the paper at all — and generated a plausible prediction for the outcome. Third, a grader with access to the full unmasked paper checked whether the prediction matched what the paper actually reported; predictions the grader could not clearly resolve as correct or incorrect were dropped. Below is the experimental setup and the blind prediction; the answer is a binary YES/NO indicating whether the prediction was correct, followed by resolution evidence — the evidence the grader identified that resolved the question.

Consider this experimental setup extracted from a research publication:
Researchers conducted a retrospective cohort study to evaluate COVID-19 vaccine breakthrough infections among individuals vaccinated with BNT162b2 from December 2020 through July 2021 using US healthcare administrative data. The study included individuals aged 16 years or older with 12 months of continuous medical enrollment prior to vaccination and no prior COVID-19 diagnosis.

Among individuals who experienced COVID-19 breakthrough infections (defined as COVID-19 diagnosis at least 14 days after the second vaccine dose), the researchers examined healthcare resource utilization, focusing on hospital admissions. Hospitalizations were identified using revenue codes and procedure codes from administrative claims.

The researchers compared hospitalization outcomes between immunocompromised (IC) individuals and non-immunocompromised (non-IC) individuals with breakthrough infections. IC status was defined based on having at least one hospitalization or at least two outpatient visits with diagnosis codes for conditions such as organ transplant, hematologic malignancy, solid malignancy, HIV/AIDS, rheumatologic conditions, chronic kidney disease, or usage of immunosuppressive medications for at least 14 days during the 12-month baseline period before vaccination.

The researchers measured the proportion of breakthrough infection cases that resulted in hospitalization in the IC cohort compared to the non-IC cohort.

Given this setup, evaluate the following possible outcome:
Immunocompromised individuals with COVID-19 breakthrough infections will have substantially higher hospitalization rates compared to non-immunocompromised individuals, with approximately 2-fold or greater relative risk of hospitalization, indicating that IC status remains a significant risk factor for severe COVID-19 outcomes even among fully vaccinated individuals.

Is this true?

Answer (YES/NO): YES